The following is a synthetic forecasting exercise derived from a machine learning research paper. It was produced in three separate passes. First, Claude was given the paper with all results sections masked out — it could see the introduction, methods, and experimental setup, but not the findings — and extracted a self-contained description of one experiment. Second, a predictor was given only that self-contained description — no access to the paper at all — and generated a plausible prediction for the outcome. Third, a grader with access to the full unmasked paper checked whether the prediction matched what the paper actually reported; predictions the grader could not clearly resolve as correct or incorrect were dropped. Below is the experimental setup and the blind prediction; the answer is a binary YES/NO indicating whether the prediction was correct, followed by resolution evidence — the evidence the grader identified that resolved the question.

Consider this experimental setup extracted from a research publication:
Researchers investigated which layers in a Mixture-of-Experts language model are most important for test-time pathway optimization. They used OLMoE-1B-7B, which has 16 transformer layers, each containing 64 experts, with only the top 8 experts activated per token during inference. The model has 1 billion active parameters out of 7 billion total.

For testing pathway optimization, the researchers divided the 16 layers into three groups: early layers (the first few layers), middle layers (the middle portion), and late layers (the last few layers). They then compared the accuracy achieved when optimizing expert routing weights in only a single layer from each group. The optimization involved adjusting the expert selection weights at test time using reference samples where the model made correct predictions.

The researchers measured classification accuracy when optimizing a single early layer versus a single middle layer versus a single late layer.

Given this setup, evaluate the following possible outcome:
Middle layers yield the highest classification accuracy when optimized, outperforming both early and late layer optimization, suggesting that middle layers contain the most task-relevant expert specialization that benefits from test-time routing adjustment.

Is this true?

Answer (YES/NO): NO